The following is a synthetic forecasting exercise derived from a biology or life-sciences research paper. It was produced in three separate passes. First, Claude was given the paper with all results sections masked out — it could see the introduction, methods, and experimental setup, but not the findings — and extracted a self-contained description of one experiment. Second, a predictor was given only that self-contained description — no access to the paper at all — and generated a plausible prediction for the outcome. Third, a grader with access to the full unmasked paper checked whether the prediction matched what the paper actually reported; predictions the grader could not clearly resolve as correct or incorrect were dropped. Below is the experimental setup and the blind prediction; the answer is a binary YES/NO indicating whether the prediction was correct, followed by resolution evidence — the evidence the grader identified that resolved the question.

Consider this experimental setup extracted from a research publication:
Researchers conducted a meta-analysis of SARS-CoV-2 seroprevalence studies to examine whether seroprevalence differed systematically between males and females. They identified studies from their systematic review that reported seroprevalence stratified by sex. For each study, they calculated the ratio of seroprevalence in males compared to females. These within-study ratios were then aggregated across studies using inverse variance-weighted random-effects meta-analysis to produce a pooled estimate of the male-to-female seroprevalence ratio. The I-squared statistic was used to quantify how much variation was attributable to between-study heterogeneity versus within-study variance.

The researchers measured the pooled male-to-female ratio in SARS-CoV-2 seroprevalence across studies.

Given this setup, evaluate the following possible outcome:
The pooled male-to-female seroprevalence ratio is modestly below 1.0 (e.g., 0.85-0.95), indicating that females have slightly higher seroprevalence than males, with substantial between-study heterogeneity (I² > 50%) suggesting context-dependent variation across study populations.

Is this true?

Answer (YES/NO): NO